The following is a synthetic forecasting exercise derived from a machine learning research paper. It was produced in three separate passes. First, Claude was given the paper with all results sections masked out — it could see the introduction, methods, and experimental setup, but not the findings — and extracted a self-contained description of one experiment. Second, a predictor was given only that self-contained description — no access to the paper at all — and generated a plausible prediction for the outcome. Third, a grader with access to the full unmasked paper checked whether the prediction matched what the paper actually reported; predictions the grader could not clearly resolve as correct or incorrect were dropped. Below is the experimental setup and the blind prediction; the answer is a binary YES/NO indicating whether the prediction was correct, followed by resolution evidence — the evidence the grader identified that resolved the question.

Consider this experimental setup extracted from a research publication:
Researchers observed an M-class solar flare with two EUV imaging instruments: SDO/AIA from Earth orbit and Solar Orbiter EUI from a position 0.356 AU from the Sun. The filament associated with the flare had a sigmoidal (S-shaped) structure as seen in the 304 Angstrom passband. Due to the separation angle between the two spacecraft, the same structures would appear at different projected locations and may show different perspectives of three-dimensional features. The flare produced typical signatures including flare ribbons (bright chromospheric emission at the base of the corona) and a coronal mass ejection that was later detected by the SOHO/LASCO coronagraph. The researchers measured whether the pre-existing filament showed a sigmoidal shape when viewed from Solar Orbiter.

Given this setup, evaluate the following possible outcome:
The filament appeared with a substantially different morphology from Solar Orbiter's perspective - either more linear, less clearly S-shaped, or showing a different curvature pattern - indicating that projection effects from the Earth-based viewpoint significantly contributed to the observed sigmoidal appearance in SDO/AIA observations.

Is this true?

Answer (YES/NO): NO